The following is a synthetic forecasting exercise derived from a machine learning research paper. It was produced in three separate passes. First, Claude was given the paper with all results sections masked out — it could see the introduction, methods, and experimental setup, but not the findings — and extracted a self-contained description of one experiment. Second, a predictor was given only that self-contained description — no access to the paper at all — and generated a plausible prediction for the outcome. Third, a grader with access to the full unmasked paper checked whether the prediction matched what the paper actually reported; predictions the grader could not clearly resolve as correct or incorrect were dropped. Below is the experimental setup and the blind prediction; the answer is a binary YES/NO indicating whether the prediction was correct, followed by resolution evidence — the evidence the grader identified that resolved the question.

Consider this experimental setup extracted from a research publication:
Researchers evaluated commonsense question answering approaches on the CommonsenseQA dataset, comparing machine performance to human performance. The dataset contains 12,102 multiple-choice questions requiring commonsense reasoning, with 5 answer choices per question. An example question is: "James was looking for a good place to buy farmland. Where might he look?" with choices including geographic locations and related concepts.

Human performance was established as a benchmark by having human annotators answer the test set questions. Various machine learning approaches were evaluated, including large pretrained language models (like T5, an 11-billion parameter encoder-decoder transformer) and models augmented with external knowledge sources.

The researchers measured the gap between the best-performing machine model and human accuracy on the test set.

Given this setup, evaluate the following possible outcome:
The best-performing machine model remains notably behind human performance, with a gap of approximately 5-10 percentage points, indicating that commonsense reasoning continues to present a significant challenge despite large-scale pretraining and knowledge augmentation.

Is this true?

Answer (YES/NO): YES